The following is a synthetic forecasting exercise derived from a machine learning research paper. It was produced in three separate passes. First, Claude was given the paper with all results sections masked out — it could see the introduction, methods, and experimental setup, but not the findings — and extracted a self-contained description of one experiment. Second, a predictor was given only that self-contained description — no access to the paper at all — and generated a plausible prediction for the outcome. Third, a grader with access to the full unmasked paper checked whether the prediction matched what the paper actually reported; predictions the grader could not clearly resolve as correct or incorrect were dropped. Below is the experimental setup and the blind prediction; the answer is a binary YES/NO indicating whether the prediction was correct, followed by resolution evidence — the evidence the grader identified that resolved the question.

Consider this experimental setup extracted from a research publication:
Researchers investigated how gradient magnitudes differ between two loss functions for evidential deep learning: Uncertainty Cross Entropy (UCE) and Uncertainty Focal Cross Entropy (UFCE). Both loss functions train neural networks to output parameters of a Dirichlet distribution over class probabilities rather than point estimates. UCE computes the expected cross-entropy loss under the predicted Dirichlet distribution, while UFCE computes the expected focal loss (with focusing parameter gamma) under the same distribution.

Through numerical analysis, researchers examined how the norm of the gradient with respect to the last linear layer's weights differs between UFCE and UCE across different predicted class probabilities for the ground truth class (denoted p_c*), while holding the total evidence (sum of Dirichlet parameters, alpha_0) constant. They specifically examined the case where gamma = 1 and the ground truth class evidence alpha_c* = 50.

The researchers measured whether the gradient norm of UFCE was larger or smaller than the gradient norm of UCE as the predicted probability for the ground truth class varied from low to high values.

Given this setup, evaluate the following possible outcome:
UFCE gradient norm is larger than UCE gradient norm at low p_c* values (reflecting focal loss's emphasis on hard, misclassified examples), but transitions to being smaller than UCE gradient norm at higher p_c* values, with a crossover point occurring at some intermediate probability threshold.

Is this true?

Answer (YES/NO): YES